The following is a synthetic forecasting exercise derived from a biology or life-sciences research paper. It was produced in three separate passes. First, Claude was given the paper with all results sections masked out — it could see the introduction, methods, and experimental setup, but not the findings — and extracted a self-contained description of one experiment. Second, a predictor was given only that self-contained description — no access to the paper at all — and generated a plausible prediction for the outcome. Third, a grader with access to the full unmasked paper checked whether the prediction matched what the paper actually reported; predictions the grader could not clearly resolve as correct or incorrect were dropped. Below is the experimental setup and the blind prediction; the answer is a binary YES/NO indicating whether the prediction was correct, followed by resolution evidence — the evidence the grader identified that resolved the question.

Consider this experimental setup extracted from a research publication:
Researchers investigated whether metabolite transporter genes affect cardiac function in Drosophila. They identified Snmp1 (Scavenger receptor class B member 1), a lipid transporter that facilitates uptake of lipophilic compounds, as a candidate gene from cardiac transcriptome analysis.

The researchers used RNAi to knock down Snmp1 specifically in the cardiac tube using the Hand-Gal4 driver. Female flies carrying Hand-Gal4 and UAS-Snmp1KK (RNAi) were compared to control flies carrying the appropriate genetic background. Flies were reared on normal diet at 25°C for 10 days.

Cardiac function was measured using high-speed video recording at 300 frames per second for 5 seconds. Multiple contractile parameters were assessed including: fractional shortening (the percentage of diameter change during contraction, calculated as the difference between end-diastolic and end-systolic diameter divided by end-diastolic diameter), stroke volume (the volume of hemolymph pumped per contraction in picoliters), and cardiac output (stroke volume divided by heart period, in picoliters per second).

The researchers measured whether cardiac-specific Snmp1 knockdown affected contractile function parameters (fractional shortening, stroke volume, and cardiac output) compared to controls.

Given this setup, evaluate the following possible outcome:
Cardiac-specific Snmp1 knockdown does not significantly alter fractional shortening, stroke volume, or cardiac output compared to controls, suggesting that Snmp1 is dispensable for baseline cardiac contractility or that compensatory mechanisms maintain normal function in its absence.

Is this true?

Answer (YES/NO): NO